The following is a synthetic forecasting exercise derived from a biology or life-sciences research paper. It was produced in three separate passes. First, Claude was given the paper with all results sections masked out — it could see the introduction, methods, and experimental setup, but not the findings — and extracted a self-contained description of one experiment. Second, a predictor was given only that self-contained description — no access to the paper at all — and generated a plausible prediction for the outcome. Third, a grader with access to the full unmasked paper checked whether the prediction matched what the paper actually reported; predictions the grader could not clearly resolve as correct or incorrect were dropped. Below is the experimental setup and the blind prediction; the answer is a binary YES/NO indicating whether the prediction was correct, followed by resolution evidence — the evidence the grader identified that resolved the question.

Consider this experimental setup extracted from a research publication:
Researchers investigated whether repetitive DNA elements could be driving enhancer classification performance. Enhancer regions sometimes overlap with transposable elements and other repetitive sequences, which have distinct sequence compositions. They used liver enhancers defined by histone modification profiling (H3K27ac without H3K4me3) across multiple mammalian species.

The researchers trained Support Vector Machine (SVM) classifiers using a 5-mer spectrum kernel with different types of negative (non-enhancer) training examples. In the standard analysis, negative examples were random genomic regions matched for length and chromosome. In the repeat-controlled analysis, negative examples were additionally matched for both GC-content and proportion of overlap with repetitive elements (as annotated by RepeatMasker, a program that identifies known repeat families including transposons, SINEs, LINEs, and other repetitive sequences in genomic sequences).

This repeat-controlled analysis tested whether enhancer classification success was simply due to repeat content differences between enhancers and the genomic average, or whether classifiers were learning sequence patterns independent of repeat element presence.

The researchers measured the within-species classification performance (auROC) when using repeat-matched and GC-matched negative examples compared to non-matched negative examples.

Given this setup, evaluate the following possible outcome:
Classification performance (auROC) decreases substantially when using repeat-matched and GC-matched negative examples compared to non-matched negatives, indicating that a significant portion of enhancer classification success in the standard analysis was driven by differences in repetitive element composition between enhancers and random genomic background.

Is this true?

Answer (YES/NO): NO